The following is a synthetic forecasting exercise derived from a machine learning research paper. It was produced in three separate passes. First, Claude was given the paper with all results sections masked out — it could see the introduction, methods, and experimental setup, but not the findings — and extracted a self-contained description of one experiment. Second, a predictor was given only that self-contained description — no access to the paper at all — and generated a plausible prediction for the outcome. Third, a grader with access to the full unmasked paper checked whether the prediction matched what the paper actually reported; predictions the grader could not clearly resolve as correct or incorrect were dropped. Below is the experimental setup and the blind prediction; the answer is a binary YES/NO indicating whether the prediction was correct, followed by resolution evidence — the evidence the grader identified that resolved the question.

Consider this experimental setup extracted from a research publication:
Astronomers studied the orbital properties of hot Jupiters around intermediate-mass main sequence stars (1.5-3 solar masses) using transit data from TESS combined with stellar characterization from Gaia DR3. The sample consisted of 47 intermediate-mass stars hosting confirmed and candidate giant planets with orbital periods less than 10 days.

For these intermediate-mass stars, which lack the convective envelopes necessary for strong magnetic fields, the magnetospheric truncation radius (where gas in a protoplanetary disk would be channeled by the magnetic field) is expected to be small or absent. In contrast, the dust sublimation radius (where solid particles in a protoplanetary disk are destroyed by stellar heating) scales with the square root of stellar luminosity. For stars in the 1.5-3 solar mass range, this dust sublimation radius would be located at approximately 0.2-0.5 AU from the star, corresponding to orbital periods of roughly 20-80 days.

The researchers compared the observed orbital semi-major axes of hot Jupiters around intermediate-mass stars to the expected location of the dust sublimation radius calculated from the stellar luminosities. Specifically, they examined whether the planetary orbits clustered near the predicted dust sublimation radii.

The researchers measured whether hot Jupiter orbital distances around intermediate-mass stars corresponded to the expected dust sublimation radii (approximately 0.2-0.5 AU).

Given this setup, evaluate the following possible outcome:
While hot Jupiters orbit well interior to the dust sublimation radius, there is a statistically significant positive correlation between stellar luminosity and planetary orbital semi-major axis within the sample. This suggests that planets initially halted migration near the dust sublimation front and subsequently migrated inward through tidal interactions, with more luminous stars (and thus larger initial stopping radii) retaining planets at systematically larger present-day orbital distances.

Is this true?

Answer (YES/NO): NO